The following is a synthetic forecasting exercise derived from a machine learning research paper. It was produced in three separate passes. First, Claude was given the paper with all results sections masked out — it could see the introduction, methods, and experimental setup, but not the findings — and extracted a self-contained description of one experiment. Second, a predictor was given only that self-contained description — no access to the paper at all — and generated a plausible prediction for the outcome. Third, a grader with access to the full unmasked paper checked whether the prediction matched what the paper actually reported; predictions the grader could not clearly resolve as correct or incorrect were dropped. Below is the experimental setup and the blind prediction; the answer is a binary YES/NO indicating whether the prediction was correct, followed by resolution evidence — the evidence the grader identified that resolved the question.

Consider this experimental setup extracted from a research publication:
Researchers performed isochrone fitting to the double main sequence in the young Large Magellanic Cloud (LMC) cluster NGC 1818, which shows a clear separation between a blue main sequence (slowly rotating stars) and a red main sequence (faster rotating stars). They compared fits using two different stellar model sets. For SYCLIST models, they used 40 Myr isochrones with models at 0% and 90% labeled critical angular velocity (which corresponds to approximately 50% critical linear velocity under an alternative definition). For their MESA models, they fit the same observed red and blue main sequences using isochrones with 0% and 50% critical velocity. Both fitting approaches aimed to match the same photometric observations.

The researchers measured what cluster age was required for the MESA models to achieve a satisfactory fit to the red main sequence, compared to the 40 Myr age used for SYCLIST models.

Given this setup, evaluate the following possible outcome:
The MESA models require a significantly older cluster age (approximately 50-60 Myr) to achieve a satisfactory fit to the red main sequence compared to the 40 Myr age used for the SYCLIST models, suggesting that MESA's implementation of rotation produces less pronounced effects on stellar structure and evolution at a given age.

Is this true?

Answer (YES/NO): NO